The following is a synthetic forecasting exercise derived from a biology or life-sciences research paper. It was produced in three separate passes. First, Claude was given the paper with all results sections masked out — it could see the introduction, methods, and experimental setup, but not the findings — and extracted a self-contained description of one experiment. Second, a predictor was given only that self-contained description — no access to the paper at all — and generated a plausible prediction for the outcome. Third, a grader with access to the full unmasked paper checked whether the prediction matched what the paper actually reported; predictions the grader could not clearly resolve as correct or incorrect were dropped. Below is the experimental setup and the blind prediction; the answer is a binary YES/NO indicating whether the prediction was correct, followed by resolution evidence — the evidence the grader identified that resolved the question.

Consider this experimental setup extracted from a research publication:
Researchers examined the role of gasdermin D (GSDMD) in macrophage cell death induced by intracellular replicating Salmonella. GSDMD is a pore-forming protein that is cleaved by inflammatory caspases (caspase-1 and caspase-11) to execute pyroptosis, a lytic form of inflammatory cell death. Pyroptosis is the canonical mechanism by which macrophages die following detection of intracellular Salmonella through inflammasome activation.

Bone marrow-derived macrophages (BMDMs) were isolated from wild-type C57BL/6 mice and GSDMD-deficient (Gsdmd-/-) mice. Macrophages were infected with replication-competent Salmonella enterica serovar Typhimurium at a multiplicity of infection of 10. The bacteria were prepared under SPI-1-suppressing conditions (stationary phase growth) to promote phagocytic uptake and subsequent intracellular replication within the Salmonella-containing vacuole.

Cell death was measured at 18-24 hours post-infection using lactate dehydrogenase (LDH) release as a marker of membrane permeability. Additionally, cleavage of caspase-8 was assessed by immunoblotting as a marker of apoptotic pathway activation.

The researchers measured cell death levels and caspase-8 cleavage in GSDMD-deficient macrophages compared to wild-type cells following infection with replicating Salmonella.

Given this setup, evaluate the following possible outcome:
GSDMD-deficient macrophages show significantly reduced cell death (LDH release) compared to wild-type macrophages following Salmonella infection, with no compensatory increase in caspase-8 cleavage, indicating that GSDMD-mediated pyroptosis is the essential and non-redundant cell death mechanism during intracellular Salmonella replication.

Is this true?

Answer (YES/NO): NO